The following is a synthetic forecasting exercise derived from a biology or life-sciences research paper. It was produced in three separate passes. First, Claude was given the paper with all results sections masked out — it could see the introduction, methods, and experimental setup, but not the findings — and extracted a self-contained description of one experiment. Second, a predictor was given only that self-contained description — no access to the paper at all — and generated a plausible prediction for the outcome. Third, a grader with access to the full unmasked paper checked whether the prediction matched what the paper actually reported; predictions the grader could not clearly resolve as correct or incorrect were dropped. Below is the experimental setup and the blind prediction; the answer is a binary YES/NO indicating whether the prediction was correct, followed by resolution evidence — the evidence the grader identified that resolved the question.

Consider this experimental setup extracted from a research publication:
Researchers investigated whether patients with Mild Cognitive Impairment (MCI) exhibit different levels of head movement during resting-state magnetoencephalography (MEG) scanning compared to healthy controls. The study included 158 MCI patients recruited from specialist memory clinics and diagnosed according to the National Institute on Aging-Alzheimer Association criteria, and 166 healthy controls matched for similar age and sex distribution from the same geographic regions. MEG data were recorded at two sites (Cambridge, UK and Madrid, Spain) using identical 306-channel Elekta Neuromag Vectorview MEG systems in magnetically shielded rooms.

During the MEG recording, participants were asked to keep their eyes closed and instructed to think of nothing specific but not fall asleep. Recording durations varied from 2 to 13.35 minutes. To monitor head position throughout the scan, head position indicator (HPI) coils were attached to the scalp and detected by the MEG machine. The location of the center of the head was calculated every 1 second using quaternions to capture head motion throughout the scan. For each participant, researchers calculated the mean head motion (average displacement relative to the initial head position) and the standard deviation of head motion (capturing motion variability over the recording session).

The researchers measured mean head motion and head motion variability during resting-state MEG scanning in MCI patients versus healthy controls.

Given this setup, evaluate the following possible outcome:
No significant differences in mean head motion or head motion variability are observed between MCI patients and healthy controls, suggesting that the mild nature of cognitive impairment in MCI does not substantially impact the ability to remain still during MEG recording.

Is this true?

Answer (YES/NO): YES